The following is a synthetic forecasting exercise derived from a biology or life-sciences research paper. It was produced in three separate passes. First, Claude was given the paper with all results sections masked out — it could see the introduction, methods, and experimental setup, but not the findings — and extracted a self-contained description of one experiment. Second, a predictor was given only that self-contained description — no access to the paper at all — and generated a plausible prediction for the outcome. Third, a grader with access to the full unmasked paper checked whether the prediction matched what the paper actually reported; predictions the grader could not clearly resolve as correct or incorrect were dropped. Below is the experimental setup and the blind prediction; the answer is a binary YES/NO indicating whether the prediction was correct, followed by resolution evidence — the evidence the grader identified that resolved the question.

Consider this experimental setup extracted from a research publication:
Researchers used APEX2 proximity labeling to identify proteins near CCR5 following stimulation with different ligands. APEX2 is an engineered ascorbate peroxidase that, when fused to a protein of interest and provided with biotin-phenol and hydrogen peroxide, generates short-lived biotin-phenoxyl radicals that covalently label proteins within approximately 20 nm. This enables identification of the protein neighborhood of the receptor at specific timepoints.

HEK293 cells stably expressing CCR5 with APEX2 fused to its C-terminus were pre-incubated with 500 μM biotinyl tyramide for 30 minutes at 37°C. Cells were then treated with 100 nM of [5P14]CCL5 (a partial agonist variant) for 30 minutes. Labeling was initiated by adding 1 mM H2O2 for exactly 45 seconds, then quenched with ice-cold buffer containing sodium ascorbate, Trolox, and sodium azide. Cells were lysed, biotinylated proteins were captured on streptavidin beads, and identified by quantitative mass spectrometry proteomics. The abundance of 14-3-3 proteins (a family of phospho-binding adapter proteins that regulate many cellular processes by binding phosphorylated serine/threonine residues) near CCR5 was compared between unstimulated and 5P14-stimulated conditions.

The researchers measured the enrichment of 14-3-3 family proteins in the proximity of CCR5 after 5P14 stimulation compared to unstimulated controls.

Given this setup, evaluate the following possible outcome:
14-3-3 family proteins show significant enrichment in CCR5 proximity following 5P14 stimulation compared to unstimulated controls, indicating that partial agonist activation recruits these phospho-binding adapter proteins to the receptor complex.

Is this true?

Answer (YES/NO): NO